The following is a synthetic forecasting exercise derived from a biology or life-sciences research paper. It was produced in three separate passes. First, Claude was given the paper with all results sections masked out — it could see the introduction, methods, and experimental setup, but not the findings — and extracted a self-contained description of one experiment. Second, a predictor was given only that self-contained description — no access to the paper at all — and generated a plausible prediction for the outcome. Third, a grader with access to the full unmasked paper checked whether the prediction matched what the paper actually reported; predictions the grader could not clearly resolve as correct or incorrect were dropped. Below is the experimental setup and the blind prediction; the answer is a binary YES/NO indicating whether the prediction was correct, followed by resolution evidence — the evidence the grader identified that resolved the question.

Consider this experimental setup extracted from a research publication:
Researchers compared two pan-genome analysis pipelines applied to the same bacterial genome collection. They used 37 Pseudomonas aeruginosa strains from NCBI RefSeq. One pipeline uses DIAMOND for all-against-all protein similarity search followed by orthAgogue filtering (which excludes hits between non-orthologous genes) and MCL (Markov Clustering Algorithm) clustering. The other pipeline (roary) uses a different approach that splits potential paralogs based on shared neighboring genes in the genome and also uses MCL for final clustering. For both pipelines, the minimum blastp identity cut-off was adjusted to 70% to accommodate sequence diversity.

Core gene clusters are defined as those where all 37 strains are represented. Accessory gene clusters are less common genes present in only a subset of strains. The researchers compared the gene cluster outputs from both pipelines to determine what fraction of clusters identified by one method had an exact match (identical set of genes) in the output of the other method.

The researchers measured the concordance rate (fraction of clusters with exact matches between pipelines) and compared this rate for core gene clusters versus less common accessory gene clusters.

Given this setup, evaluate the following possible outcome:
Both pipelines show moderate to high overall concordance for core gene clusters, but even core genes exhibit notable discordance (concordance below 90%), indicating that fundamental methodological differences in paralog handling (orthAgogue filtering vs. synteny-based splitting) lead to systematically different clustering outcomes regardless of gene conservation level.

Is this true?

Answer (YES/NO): NO